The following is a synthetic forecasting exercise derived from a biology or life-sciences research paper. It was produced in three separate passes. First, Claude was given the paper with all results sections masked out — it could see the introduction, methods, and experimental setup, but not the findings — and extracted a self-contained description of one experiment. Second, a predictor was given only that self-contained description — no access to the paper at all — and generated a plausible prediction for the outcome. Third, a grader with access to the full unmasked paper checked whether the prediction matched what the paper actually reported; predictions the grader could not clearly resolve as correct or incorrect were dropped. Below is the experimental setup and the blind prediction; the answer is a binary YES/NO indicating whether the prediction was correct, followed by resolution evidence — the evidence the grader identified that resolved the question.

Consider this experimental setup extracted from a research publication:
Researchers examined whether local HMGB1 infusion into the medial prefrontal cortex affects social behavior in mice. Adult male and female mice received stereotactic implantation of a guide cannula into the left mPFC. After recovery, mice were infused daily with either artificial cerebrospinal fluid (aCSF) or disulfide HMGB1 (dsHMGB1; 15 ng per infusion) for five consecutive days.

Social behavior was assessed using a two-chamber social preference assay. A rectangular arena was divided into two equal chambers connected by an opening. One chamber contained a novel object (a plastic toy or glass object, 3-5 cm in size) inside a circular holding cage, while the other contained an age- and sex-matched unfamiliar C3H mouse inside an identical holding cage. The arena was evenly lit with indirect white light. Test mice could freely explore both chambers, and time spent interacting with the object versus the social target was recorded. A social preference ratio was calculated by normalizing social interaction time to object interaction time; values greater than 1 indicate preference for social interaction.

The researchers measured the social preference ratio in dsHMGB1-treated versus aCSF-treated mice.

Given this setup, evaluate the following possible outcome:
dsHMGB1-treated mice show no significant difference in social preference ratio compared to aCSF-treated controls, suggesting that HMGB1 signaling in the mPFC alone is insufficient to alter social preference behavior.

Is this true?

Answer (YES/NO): YES